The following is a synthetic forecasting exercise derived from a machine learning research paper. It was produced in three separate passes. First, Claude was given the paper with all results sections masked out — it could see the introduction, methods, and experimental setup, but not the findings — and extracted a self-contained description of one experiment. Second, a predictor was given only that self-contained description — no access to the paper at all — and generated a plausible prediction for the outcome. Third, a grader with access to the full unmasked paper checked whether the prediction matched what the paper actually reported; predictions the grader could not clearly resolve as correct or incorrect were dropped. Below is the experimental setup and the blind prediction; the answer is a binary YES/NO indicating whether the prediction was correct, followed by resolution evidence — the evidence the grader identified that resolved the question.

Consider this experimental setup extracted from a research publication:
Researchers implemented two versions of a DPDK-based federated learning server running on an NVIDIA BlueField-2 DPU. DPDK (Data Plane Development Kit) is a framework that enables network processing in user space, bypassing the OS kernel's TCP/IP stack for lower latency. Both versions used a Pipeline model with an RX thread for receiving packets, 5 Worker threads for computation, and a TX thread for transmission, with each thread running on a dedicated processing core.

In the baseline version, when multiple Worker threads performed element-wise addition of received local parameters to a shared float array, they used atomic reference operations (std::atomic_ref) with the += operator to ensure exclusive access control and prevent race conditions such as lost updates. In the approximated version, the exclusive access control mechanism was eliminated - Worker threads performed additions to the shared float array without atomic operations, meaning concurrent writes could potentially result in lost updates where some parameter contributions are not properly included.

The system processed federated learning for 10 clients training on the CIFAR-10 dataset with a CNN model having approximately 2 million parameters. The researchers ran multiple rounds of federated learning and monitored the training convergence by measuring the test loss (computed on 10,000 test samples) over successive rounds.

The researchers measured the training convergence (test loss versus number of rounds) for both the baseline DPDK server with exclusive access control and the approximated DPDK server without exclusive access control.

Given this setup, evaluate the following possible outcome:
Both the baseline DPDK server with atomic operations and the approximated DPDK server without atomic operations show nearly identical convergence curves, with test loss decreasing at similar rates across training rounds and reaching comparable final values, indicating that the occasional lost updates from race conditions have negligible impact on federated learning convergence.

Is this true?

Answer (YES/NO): YES